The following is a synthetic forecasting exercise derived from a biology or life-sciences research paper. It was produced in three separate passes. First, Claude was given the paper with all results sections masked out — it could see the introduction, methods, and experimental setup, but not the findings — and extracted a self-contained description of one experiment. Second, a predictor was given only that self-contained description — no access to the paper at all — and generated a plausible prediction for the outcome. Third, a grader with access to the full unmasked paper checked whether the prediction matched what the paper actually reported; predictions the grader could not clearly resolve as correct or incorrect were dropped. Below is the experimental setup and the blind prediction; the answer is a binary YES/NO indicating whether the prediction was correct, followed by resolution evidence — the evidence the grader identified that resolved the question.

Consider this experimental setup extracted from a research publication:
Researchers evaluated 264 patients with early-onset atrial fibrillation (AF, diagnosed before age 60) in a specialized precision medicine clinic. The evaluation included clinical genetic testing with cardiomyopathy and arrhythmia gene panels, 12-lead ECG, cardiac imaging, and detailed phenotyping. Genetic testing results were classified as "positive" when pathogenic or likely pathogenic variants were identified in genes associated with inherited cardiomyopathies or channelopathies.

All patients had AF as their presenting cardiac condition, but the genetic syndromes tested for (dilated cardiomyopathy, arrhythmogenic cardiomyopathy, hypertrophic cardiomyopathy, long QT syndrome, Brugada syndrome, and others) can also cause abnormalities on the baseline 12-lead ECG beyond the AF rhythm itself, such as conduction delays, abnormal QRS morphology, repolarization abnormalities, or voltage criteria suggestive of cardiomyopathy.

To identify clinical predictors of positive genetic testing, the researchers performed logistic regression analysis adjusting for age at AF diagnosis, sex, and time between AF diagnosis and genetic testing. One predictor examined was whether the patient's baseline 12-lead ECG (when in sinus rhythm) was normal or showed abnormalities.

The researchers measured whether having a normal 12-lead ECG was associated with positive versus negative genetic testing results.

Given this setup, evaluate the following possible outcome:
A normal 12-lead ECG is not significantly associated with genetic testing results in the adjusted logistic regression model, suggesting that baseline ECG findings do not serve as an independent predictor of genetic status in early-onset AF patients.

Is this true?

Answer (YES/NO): NO